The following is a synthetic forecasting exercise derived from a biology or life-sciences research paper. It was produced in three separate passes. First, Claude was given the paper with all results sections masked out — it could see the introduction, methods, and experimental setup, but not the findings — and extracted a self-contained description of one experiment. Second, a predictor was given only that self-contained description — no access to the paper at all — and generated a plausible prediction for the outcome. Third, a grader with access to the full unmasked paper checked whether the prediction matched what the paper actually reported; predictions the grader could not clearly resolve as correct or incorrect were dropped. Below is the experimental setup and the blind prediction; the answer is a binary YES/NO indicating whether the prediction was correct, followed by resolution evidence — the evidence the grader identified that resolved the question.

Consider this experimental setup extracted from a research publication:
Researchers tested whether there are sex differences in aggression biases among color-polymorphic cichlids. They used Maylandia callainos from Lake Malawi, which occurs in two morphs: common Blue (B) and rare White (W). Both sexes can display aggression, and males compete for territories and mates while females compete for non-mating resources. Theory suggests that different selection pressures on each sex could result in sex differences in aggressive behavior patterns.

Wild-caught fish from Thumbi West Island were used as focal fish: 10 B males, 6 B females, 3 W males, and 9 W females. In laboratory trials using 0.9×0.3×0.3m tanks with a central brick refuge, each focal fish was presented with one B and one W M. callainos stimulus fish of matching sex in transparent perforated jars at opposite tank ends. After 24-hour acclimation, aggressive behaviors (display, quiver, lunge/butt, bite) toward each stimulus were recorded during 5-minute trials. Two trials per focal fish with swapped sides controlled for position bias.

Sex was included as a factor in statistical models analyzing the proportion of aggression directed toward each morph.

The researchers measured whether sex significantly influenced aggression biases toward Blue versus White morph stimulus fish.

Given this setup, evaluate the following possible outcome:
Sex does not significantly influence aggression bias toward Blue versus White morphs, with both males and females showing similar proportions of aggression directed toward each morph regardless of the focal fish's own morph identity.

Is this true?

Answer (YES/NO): YES